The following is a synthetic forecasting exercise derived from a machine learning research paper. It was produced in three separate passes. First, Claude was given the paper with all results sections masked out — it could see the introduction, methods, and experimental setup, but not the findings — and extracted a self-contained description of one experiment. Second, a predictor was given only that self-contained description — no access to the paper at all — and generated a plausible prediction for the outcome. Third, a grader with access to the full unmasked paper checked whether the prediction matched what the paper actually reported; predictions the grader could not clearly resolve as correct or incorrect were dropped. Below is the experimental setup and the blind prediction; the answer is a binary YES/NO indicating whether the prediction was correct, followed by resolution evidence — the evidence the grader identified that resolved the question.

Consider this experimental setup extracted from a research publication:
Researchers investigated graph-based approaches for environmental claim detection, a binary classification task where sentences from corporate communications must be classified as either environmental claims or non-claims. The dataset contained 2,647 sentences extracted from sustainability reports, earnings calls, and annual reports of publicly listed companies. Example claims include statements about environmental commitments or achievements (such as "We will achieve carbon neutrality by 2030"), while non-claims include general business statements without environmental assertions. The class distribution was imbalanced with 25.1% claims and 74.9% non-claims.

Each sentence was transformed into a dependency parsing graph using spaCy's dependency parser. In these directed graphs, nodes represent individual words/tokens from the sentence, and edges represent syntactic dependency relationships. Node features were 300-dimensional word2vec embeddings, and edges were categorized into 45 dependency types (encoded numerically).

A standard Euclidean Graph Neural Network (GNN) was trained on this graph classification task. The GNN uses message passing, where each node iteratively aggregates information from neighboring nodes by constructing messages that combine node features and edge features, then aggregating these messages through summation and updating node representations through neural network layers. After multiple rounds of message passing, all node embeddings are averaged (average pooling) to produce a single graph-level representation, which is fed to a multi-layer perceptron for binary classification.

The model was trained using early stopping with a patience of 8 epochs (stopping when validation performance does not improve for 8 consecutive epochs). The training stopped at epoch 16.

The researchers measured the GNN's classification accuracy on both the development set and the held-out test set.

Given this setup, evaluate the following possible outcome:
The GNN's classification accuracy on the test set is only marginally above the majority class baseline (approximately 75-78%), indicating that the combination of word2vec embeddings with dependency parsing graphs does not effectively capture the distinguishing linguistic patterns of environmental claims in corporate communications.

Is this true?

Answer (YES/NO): NO